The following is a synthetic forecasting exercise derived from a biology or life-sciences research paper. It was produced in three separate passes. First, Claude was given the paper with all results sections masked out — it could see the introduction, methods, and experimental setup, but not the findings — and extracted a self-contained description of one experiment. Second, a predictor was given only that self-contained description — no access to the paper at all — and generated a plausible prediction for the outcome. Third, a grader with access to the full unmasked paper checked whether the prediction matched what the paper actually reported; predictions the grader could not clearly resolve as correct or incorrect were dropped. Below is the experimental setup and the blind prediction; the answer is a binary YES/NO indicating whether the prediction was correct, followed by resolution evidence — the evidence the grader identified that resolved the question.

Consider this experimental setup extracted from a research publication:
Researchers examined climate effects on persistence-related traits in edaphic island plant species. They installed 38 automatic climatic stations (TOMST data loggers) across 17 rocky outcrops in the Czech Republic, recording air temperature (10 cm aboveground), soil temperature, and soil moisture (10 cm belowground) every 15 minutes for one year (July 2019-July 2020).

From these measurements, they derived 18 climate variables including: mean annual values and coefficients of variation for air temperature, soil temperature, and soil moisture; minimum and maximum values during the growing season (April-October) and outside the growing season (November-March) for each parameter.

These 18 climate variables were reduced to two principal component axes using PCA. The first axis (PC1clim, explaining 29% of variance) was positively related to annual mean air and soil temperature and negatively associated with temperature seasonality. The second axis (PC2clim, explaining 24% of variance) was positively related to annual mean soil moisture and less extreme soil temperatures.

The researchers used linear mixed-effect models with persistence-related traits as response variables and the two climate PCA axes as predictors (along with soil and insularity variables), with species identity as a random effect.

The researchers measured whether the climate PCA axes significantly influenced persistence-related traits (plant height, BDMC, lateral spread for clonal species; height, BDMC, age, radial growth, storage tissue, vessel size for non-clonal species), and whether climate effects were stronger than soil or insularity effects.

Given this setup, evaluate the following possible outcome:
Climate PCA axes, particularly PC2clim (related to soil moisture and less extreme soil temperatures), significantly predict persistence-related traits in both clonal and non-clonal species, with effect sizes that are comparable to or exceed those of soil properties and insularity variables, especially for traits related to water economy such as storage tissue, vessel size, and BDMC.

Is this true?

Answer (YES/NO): NO